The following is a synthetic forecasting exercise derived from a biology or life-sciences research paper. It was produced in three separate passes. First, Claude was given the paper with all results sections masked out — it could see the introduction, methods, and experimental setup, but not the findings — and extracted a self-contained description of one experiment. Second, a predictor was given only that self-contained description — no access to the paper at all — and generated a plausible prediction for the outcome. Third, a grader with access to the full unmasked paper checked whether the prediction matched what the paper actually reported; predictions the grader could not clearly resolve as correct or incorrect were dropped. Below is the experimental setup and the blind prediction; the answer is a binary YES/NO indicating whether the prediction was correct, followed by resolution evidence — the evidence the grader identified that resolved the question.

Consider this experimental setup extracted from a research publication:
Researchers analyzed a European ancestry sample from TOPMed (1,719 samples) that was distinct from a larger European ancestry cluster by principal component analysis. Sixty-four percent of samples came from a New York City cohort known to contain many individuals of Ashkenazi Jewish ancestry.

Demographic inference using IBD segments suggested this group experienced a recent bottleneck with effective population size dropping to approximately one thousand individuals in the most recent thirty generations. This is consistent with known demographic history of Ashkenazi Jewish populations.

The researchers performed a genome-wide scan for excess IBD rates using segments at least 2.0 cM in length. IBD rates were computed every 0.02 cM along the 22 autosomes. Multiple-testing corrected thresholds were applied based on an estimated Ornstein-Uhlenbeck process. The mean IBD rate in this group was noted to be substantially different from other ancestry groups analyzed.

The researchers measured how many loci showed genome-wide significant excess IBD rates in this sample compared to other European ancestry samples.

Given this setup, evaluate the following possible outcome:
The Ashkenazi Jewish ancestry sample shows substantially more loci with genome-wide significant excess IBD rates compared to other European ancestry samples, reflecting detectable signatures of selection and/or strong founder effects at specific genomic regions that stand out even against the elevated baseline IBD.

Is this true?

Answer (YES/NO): NO